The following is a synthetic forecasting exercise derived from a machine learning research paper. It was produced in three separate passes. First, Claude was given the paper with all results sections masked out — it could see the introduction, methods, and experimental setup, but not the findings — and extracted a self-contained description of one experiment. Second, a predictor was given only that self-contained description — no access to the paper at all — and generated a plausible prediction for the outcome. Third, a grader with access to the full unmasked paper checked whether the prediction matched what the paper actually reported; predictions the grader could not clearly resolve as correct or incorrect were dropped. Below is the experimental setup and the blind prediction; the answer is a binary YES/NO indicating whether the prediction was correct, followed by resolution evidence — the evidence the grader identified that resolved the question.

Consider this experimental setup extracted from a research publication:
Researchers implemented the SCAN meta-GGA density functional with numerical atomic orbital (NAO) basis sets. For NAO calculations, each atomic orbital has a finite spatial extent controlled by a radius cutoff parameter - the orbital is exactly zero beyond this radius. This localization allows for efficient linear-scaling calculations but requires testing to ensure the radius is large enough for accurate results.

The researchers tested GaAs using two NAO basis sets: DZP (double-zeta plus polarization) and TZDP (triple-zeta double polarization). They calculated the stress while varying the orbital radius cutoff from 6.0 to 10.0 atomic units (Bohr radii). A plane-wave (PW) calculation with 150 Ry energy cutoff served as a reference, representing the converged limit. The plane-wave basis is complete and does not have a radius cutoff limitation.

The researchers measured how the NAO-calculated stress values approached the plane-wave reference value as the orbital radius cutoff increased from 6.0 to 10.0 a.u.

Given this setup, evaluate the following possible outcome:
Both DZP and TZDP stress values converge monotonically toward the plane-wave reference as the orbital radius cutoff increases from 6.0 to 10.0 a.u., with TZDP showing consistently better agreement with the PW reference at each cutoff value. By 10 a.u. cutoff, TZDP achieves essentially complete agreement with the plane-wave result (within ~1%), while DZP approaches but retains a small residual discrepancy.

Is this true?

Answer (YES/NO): NO